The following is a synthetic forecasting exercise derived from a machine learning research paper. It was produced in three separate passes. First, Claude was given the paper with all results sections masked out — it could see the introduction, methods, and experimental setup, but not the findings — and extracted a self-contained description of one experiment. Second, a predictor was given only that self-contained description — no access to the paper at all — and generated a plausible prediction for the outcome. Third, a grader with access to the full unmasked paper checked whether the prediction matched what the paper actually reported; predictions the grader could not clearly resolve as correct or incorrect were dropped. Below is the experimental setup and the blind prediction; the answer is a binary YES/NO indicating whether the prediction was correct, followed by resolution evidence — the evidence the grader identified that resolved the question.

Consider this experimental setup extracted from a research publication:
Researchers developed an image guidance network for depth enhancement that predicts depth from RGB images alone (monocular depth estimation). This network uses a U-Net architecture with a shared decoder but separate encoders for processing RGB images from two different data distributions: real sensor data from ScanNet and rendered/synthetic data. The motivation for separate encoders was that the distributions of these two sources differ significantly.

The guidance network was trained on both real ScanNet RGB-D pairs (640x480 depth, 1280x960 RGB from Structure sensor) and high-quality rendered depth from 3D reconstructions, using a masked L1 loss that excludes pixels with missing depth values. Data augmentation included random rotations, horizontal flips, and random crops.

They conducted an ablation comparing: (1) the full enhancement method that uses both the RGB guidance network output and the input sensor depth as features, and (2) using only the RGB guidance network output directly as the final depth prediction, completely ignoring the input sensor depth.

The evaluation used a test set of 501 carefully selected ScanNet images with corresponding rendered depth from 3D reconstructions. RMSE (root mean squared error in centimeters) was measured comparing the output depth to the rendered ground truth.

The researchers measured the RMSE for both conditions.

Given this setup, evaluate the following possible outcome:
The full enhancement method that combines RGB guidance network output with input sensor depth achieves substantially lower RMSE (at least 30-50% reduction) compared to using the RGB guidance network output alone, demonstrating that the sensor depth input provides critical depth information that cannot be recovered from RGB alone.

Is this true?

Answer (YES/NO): YES